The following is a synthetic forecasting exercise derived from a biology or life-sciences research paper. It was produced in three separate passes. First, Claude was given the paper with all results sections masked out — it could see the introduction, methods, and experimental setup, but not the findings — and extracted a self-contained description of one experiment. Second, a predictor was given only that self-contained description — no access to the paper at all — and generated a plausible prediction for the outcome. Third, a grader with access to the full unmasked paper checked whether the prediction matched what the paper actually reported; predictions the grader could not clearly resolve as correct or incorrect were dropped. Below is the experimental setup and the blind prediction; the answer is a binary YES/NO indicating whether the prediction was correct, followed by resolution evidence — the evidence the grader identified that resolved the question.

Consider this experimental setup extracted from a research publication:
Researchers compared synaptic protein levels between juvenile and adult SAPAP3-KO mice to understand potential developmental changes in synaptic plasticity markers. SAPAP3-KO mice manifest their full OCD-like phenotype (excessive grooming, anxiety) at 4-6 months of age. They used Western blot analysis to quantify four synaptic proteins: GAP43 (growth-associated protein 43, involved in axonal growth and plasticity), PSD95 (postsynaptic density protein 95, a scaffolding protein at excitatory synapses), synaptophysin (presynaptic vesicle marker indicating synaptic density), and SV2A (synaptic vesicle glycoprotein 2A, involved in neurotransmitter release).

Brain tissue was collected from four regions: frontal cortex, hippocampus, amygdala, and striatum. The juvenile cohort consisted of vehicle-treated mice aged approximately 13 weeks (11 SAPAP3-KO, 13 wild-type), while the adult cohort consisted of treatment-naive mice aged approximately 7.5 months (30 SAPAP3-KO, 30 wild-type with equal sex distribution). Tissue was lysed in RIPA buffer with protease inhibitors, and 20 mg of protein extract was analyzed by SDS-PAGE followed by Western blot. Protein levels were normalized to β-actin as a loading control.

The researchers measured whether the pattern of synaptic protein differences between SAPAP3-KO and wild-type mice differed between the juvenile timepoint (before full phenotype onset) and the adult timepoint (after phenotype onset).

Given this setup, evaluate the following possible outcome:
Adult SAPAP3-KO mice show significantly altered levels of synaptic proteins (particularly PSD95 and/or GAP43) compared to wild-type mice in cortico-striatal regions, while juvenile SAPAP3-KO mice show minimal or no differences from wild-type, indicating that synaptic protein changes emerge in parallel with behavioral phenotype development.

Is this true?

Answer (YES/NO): NO